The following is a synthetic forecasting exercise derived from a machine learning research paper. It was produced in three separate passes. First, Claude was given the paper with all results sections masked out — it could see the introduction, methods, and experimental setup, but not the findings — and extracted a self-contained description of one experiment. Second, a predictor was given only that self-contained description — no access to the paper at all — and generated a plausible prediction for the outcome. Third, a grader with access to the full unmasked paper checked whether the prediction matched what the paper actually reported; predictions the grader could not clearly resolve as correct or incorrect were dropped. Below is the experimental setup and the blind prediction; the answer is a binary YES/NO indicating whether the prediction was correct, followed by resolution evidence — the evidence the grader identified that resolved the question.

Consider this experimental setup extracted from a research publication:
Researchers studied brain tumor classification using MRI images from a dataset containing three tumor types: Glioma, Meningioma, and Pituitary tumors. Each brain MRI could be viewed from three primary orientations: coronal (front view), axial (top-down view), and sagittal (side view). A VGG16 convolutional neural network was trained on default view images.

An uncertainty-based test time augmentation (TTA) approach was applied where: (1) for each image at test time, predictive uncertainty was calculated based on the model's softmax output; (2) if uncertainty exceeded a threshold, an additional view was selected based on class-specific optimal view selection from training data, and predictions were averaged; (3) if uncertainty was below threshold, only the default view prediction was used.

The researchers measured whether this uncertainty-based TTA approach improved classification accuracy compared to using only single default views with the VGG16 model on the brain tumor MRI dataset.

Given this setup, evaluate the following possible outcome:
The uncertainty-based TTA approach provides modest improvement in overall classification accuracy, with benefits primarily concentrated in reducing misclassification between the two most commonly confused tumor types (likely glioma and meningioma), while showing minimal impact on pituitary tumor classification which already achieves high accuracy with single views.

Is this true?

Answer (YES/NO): NO